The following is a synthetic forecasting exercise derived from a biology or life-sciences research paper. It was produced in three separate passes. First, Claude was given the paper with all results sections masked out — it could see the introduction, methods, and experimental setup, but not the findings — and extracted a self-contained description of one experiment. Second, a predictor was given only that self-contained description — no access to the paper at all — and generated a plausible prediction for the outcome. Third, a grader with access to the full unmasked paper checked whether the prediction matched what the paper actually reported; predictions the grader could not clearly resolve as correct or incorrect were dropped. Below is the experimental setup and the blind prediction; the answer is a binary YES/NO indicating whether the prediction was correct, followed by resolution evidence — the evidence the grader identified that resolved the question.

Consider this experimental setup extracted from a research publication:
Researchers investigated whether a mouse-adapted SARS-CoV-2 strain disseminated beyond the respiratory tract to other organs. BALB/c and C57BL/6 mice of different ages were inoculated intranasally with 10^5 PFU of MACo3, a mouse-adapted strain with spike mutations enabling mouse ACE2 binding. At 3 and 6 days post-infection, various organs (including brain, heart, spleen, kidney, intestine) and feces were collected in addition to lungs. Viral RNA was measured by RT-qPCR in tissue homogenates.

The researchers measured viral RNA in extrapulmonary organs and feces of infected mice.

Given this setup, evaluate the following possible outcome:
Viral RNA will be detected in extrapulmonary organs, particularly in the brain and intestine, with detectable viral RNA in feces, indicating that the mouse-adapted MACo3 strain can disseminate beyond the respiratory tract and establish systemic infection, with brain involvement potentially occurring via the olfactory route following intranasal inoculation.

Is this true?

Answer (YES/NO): NO